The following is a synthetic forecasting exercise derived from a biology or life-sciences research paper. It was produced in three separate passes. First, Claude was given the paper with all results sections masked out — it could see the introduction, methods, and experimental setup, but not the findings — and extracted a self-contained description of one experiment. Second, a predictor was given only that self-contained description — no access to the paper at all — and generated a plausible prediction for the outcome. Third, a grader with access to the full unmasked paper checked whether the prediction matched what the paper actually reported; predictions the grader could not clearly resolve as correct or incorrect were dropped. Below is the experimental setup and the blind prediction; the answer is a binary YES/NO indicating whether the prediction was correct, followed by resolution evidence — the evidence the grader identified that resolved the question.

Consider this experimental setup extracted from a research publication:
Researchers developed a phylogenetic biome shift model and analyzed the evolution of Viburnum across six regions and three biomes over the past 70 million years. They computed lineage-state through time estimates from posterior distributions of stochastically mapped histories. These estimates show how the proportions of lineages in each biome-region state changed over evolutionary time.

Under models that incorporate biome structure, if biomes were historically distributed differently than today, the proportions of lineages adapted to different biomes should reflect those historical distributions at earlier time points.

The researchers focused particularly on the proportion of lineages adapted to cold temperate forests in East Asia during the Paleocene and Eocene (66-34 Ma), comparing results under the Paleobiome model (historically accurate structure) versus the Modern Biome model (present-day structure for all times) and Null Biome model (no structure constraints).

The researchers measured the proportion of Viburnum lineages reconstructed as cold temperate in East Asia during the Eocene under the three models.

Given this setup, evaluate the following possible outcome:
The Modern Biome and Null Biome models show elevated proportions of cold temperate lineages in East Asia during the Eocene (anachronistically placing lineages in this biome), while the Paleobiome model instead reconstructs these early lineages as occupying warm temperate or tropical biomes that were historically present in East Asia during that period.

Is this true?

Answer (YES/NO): YES